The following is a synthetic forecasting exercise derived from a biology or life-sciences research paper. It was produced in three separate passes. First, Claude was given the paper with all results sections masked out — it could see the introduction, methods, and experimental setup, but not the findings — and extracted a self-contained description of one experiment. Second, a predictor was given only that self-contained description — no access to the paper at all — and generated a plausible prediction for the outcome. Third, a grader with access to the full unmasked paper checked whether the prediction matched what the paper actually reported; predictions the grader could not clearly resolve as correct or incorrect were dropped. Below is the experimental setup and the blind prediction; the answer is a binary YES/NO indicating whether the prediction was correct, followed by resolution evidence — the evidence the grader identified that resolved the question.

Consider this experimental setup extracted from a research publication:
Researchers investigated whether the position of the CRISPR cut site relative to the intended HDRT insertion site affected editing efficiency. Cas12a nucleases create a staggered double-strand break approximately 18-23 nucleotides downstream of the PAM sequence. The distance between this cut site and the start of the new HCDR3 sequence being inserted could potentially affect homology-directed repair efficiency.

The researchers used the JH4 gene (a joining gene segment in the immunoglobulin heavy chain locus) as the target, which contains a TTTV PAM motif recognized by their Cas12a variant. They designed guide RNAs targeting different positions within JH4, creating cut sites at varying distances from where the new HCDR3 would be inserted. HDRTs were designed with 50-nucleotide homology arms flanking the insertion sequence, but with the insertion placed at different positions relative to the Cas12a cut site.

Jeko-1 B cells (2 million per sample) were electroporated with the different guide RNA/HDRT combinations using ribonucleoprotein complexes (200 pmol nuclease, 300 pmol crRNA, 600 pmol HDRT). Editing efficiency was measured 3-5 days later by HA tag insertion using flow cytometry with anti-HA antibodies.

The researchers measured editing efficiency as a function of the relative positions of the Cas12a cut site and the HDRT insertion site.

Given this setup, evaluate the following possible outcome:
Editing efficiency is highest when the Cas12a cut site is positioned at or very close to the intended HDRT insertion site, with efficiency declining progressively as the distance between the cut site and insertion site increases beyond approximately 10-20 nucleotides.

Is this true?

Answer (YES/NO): YES